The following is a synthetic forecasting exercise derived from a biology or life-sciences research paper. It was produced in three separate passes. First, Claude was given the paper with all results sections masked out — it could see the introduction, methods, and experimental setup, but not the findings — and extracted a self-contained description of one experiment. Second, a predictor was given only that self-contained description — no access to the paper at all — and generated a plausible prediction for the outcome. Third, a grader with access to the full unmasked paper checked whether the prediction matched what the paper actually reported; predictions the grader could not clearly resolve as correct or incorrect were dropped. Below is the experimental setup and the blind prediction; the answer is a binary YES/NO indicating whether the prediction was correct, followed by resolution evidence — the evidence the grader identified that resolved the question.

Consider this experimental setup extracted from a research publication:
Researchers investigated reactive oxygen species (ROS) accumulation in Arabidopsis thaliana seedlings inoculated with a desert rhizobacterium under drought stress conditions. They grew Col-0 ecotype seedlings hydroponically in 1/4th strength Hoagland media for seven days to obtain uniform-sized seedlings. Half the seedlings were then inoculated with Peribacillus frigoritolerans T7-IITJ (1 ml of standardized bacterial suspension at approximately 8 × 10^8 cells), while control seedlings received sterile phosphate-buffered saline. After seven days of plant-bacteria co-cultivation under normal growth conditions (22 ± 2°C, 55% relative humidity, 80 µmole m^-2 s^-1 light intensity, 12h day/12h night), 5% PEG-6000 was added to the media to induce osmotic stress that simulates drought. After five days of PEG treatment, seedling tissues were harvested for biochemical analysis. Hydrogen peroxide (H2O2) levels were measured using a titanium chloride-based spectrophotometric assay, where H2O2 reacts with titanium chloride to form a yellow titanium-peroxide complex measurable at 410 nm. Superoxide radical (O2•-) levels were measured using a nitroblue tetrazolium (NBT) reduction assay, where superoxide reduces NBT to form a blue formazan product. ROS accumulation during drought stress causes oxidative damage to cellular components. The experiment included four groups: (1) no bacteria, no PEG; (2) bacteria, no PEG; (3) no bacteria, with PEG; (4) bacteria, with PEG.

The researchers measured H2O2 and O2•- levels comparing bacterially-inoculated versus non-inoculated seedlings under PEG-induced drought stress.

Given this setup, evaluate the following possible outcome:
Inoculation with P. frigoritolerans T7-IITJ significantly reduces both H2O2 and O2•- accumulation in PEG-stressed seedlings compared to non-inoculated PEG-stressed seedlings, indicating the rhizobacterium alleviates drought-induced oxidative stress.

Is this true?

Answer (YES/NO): YES